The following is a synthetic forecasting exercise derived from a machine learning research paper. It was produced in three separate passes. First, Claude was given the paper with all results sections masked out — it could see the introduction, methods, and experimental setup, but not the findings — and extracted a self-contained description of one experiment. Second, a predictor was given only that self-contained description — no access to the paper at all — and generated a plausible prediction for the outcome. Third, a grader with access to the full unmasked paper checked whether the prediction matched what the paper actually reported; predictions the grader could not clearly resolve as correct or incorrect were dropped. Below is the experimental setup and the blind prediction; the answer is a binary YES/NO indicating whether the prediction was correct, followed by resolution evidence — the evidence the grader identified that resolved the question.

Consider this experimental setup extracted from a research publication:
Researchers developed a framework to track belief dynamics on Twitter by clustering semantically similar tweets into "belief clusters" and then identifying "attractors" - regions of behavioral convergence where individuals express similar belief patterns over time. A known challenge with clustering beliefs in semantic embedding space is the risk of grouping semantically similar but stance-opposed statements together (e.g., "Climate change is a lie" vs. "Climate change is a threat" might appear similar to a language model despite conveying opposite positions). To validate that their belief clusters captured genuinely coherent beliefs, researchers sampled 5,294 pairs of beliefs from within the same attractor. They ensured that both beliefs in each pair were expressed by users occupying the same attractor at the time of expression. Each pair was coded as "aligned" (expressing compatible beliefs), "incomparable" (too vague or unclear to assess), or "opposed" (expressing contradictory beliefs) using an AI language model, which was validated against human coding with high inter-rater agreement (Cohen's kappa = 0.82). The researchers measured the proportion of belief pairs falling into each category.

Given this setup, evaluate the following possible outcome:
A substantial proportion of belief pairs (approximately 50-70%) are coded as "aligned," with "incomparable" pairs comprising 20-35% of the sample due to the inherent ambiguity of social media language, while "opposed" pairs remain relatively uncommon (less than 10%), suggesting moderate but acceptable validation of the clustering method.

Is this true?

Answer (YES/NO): NO